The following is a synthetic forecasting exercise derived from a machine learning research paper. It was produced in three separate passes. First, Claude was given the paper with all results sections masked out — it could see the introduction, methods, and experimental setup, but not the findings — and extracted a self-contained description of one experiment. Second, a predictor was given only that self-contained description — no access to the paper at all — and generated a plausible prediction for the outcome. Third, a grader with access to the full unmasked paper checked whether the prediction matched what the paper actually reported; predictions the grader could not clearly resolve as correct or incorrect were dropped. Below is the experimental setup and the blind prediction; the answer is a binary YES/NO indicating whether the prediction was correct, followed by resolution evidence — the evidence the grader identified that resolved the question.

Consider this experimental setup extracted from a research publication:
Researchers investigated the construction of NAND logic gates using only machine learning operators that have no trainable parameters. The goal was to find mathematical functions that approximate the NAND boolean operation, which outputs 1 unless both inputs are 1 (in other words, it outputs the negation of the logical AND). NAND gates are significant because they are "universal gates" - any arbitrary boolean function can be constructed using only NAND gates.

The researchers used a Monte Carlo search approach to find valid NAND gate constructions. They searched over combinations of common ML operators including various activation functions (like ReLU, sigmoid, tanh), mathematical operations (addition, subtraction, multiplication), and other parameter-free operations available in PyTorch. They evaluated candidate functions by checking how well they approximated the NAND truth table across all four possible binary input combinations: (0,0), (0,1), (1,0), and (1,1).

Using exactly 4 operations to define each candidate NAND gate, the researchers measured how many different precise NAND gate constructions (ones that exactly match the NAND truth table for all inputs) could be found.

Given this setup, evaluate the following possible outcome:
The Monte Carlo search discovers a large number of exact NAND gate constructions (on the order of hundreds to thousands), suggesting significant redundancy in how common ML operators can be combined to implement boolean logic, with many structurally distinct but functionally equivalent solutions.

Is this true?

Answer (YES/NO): YES